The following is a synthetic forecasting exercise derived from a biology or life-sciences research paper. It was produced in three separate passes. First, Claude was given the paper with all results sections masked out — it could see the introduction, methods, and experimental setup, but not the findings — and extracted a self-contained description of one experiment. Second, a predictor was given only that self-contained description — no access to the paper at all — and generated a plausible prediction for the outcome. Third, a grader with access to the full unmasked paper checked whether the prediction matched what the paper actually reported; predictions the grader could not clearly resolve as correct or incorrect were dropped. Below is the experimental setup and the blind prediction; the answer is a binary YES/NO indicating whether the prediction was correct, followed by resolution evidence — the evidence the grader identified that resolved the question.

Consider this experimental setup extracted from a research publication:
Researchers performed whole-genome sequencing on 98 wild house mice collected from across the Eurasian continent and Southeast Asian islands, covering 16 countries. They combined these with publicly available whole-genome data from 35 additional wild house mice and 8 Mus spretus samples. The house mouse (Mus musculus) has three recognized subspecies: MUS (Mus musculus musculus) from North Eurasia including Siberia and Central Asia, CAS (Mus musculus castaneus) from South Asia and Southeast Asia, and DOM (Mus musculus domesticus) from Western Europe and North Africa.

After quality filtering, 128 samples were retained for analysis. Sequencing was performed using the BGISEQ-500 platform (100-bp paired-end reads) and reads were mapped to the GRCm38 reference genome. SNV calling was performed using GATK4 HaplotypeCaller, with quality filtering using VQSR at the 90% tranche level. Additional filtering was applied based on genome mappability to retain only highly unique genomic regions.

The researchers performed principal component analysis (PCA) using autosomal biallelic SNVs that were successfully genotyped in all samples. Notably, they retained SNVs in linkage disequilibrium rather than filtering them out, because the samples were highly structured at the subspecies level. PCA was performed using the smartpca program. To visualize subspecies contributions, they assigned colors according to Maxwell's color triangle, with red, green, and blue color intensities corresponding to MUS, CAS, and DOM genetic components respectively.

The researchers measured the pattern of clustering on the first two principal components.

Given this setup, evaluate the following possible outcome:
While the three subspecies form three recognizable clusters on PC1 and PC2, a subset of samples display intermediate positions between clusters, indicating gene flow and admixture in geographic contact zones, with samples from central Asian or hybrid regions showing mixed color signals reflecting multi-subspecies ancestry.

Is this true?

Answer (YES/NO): YES